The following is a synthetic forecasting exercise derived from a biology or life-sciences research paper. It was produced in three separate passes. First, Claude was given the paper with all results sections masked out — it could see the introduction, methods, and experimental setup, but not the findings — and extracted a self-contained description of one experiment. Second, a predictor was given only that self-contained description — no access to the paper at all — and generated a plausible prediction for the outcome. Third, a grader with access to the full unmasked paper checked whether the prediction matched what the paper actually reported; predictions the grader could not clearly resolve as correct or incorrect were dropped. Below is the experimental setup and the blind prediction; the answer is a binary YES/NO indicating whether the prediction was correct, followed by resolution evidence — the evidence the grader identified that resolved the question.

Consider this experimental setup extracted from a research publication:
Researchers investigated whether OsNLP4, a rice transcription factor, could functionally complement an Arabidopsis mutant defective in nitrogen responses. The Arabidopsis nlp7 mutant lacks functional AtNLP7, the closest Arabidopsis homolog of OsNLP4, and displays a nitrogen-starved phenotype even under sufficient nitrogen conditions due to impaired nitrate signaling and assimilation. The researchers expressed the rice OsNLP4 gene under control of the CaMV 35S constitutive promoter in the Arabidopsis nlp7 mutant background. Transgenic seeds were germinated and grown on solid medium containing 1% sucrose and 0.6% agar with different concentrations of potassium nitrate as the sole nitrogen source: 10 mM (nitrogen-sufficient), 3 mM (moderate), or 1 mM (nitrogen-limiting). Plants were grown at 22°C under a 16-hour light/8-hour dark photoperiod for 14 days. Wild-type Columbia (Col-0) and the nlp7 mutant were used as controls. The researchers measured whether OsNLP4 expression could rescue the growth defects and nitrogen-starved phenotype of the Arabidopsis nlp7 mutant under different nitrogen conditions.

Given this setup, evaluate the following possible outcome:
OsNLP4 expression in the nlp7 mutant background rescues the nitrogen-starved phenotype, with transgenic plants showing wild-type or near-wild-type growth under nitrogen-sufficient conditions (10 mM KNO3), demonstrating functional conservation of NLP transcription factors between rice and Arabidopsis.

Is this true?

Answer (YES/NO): YES